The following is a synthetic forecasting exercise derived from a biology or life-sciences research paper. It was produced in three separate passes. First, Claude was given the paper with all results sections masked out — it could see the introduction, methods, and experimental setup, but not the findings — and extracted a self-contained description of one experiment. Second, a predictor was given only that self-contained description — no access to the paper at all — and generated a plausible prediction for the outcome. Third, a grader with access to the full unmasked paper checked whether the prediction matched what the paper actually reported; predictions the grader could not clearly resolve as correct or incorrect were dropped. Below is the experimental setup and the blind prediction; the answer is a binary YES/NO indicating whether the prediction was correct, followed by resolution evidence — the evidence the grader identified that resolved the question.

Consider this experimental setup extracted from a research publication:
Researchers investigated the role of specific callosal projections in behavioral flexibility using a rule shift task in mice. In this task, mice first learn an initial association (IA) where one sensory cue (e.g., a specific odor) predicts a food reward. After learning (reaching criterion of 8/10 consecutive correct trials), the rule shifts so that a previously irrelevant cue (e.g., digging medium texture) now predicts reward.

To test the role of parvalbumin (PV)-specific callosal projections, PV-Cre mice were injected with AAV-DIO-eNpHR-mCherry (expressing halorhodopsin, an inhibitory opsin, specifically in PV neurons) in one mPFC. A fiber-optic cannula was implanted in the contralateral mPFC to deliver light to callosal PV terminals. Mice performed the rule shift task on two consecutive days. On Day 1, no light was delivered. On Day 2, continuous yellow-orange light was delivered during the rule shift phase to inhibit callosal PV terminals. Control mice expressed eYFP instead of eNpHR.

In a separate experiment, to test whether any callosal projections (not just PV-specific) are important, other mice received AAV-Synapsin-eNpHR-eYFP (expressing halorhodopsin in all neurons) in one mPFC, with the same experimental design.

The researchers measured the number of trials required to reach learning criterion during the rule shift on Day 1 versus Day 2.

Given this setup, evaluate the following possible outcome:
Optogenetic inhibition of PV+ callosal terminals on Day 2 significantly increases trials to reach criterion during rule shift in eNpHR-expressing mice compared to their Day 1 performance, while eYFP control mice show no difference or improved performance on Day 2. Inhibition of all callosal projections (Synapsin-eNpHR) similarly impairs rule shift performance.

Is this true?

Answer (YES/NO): NO